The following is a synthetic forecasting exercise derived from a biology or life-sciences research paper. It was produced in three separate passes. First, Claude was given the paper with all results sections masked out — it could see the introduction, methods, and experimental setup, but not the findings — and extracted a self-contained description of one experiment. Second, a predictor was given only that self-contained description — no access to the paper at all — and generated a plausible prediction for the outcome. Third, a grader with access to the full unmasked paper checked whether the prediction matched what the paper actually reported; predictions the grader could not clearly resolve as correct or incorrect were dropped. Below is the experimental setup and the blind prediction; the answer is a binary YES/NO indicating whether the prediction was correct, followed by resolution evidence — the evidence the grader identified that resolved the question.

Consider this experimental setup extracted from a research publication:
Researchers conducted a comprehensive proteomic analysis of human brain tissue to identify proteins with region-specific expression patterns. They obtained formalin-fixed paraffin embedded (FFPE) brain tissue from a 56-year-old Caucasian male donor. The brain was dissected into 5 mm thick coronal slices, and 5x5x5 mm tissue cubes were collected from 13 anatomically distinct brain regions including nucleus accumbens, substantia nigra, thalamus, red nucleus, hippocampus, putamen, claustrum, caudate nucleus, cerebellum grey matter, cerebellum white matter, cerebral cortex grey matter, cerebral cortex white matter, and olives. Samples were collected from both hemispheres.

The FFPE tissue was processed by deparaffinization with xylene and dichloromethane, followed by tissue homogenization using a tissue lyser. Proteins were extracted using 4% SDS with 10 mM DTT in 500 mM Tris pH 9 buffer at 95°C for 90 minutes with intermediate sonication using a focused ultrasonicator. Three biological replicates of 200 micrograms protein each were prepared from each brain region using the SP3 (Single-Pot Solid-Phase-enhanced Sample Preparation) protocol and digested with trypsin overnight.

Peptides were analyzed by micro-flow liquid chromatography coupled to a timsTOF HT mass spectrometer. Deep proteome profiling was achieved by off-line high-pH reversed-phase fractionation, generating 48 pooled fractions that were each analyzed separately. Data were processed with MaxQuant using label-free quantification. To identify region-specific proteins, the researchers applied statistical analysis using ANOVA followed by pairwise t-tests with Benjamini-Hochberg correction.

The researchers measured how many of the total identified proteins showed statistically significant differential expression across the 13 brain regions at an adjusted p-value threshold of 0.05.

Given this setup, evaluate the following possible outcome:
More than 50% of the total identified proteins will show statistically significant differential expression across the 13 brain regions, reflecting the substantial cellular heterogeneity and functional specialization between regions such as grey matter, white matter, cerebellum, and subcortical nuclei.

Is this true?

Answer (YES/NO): YES